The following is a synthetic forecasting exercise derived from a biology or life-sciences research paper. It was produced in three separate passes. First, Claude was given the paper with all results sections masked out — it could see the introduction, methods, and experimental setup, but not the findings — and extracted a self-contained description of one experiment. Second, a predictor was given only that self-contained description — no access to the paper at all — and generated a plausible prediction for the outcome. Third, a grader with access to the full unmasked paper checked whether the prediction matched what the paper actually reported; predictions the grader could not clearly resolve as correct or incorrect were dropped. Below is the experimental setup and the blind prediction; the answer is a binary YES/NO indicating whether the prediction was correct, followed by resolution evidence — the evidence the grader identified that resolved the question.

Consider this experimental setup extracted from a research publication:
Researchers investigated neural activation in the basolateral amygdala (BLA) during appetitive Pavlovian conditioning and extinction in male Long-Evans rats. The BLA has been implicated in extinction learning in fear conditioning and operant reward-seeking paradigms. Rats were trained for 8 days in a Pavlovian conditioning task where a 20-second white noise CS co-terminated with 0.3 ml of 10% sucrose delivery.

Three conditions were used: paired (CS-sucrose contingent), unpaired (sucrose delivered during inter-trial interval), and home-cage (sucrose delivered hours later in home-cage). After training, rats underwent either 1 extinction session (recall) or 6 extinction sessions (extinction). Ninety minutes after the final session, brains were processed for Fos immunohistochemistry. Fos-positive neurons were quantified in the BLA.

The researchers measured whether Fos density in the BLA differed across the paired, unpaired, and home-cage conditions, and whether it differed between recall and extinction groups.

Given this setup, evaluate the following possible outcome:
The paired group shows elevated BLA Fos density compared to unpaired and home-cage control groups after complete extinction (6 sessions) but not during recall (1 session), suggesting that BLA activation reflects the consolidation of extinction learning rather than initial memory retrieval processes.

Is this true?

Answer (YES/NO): NO